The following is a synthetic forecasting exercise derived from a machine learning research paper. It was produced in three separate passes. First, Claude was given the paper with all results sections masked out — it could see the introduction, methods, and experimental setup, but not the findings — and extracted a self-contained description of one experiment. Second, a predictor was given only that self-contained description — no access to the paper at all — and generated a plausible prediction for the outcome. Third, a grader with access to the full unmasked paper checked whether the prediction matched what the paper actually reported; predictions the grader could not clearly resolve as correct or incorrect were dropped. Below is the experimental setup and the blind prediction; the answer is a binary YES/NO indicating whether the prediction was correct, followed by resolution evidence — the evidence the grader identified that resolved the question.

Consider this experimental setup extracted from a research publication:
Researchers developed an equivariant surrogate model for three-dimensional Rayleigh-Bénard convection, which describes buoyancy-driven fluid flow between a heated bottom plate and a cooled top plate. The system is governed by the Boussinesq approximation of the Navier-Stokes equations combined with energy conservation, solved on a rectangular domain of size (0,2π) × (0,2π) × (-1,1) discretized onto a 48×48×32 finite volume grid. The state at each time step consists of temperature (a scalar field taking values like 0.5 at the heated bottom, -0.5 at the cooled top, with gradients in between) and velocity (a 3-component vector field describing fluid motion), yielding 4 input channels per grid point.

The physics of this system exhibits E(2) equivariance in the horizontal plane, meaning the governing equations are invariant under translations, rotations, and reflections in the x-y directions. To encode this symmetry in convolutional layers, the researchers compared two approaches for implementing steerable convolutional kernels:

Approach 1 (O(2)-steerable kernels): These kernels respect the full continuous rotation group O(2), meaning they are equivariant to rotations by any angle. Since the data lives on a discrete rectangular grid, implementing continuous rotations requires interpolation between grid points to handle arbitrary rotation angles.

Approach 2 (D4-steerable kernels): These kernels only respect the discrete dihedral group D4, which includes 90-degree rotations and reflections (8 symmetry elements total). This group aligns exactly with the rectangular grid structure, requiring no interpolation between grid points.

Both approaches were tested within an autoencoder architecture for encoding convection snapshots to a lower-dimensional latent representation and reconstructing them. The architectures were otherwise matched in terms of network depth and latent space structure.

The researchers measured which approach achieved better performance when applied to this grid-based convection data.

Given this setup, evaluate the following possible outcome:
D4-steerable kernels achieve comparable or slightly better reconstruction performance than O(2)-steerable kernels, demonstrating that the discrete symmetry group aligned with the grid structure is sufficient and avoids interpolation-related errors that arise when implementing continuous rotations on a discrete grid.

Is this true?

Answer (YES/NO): YES